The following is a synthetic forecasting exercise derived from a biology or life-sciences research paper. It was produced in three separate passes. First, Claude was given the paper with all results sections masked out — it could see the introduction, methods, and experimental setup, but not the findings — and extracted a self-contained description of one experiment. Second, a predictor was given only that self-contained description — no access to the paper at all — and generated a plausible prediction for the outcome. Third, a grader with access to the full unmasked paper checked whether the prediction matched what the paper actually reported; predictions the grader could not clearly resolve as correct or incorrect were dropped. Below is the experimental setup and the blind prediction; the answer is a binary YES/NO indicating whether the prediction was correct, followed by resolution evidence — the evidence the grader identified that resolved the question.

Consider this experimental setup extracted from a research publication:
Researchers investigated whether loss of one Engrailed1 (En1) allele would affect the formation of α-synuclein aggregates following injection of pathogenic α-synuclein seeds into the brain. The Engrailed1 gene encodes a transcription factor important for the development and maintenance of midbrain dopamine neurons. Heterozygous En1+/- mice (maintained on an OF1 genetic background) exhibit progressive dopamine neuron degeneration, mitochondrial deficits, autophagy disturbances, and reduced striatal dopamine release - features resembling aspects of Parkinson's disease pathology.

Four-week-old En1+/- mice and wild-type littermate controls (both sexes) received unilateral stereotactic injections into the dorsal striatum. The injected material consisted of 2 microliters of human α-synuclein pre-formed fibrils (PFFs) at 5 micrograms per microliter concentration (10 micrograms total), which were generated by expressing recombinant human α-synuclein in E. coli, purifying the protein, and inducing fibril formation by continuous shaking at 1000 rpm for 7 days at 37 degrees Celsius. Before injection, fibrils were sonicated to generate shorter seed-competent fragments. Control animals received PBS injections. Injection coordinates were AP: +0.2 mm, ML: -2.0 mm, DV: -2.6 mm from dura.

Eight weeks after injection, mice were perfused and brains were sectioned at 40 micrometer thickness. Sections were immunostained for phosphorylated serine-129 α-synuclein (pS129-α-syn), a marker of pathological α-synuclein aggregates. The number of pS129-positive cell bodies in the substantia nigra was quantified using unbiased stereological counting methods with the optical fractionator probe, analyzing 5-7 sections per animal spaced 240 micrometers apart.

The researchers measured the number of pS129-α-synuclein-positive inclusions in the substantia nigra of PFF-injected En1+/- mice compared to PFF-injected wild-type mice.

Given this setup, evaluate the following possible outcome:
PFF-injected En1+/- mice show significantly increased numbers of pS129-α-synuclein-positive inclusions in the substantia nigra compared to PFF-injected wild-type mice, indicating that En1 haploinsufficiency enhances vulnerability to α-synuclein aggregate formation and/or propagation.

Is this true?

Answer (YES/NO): YES